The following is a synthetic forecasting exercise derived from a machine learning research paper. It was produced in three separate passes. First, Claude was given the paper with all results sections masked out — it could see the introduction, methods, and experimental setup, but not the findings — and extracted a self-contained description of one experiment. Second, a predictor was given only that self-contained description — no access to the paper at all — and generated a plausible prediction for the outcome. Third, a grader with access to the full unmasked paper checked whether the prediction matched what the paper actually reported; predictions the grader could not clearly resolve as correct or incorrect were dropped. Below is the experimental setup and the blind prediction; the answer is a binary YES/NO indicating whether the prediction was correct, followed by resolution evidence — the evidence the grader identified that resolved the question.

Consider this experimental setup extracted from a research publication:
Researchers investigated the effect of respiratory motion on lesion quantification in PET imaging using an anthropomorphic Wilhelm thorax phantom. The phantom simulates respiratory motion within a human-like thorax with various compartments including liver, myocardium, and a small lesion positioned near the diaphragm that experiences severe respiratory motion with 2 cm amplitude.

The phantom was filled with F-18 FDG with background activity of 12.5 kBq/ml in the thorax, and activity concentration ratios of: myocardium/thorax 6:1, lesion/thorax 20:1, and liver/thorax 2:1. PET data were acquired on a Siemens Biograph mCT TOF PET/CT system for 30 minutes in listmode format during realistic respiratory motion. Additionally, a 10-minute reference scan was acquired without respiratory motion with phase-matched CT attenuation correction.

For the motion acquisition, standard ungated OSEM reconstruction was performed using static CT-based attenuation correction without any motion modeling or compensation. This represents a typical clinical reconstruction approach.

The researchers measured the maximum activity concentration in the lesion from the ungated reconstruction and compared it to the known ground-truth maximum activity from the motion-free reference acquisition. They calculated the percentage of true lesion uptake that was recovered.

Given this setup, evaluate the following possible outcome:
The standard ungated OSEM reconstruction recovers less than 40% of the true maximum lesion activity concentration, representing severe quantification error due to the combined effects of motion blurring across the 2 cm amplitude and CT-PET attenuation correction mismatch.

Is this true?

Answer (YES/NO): YES